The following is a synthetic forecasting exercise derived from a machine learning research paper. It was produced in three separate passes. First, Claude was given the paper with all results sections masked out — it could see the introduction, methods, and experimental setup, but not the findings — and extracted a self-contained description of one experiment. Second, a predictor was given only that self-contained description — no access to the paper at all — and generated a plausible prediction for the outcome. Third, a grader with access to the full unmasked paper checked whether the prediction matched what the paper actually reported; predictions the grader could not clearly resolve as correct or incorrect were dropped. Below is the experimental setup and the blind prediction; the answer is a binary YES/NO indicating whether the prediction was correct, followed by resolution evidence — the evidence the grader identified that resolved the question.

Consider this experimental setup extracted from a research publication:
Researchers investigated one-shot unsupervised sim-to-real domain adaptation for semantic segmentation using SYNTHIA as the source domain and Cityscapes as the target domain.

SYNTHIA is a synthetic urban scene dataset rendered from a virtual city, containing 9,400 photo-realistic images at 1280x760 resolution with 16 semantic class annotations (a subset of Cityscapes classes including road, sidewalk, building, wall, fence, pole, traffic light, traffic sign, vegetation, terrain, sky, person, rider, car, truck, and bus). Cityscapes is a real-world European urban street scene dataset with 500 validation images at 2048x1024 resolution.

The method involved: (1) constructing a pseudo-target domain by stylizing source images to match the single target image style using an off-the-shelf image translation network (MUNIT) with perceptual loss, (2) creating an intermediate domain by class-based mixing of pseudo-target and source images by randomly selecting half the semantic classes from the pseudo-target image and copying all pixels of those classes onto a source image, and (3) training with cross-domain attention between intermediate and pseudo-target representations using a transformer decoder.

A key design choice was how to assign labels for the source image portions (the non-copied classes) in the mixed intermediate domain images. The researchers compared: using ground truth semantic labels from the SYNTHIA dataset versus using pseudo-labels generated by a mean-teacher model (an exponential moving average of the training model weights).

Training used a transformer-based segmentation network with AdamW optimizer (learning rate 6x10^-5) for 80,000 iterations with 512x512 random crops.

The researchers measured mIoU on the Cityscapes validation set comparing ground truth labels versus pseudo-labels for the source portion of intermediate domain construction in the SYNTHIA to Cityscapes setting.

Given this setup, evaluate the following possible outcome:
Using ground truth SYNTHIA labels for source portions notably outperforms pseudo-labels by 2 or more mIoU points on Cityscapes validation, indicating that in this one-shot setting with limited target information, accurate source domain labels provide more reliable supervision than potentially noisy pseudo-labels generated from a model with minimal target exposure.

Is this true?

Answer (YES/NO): NO